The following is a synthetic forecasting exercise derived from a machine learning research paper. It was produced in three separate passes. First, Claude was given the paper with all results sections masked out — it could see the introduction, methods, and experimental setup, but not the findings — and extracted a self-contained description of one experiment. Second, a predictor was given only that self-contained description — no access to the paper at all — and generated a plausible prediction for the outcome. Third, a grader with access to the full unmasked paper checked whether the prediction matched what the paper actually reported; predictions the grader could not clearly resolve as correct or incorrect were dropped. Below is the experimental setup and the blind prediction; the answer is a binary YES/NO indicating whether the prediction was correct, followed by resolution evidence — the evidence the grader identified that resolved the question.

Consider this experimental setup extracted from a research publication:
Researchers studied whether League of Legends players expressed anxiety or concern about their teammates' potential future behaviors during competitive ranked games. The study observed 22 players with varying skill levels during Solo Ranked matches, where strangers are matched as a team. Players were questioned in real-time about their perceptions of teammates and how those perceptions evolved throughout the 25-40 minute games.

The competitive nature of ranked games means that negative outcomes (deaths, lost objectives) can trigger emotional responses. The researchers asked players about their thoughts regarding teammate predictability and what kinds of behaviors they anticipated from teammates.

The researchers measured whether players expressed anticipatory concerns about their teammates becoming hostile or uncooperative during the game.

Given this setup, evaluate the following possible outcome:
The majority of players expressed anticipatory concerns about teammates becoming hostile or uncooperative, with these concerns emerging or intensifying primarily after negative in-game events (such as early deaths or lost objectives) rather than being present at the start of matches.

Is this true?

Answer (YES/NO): NO